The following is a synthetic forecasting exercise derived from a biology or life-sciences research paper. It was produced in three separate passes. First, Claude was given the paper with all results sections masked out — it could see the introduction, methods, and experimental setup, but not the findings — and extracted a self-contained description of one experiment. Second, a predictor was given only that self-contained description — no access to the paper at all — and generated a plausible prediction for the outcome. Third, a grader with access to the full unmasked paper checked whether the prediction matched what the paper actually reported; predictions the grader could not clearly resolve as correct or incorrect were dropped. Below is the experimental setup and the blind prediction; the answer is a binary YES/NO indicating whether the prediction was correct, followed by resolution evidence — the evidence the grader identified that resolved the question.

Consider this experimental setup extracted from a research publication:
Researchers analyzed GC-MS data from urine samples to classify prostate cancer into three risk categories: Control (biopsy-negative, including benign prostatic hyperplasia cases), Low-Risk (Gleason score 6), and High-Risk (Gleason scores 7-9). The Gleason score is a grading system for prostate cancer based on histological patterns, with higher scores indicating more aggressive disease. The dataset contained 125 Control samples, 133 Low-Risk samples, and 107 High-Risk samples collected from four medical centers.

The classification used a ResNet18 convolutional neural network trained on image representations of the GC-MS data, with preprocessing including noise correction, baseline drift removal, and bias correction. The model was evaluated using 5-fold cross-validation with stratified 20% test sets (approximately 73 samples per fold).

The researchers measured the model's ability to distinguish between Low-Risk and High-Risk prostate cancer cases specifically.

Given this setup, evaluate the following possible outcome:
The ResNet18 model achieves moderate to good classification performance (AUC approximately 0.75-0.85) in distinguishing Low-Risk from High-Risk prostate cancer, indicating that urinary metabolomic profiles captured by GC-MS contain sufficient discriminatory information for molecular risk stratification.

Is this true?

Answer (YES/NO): NO